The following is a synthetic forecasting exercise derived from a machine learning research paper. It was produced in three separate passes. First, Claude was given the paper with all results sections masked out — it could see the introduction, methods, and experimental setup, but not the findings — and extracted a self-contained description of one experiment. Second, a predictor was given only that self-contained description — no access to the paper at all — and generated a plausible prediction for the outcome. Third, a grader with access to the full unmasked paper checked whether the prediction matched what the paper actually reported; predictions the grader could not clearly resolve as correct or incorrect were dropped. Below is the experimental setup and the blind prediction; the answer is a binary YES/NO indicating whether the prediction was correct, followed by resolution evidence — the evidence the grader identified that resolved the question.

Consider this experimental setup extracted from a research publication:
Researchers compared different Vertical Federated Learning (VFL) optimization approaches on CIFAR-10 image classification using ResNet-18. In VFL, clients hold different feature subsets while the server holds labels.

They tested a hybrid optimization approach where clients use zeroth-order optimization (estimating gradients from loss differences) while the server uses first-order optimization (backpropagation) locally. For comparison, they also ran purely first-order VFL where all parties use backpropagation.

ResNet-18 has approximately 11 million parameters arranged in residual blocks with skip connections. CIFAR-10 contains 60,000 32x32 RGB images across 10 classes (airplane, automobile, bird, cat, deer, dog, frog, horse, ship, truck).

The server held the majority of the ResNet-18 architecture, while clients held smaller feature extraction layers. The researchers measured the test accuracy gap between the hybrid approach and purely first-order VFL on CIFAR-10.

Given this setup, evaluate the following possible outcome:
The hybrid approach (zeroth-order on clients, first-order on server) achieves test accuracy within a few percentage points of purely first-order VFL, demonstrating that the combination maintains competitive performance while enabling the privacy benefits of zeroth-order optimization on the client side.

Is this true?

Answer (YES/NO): YES